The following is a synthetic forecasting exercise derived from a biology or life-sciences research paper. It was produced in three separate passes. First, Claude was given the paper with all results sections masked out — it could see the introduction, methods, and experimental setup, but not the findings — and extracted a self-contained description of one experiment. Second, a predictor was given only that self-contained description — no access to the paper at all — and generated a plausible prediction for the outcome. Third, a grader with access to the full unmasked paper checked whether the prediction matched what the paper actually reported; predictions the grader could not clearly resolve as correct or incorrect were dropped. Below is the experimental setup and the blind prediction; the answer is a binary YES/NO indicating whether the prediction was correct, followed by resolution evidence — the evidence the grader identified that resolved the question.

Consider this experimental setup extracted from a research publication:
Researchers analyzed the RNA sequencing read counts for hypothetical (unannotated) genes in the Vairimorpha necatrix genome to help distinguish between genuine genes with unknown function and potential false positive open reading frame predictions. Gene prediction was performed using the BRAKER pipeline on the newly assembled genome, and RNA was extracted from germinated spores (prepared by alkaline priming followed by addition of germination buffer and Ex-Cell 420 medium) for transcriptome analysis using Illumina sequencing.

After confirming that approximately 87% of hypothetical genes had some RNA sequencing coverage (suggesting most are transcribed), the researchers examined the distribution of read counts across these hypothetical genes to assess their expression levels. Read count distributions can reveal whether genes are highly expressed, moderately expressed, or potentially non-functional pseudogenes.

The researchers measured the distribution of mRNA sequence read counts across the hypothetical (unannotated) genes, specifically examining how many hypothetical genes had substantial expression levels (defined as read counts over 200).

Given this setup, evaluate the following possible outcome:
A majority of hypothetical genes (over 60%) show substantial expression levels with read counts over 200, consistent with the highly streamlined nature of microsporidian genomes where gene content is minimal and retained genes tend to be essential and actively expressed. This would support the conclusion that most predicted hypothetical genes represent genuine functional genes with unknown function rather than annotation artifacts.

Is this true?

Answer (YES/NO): NO